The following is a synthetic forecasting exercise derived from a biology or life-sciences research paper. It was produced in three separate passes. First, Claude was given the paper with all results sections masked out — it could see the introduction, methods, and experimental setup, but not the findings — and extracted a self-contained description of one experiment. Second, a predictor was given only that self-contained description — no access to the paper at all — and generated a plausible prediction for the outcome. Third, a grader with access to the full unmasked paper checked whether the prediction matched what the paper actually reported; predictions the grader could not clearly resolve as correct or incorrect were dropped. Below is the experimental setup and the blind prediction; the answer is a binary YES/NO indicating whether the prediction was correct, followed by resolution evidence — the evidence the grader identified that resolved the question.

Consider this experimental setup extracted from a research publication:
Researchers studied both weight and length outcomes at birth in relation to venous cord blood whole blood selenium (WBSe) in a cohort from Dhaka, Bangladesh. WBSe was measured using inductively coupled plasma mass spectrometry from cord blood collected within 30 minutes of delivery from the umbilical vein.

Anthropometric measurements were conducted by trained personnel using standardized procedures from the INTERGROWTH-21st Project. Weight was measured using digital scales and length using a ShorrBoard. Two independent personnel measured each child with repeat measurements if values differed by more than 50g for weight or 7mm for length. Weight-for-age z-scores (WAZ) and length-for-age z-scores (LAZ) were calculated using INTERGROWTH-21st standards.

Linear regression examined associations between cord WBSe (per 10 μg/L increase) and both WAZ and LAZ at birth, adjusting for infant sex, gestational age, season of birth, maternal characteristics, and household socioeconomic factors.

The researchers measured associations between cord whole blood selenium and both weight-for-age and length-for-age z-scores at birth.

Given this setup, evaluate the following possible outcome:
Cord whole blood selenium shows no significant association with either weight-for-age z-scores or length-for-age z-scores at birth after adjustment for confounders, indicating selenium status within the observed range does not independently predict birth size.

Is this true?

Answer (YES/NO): NO